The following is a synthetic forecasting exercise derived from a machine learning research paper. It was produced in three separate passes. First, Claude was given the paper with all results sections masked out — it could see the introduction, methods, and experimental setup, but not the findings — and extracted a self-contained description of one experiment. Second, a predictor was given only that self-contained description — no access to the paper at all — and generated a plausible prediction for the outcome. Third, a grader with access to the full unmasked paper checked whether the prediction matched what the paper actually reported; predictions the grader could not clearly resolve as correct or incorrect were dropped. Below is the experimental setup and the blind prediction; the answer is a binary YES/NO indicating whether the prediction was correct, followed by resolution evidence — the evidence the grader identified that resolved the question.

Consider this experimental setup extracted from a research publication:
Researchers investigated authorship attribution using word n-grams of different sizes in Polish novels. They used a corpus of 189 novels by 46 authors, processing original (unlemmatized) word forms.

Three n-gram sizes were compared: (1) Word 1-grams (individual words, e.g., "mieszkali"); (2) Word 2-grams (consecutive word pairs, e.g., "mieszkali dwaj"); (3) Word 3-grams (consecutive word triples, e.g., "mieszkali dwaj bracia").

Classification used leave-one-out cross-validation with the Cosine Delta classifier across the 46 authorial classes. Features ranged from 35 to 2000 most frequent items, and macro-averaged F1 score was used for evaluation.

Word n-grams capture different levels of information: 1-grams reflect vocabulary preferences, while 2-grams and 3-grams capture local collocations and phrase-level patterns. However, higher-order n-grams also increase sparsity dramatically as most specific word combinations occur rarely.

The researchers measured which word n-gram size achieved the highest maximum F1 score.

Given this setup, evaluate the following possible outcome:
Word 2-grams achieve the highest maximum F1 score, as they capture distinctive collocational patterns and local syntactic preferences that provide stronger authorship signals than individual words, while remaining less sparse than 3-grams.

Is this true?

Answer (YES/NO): NO